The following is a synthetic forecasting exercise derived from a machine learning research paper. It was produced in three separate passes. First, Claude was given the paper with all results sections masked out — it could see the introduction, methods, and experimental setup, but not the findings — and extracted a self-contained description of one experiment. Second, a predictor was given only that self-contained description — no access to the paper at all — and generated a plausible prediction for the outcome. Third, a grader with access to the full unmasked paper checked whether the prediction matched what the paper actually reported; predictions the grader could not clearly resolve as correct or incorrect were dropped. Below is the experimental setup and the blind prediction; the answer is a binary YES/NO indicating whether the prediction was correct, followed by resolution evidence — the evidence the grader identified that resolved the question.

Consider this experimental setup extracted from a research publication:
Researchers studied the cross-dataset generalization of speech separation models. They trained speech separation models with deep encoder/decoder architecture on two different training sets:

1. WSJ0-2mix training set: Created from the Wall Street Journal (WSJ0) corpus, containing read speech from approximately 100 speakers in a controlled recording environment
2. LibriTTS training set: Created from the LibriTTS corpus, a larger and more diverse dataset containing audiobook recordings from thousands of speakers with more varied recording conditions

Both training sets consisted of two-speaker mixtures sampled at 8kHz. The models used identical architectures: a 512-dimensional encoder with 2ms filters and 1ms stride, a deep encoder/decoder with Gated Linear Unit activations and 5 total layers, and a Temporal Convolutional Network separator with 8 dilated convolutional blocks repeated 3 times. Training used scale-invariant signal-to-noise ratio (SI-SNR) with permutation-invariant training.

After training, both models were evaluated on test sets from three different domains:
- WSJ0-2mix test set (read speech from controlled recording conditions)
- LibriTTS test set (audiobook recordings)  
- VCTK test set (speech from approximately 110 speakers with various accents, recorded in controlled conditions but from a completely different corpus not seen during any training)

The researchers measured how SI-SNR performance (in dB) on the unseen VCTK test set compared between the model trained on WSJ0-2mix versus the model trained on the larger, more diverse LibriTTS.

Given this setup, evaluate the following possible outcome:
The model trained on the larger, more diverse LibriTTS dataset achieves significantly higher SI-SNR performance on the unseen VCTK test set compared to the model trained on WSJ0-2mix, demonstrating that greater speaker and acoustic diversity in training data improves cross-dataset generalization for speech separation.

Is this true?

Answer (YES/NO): NO